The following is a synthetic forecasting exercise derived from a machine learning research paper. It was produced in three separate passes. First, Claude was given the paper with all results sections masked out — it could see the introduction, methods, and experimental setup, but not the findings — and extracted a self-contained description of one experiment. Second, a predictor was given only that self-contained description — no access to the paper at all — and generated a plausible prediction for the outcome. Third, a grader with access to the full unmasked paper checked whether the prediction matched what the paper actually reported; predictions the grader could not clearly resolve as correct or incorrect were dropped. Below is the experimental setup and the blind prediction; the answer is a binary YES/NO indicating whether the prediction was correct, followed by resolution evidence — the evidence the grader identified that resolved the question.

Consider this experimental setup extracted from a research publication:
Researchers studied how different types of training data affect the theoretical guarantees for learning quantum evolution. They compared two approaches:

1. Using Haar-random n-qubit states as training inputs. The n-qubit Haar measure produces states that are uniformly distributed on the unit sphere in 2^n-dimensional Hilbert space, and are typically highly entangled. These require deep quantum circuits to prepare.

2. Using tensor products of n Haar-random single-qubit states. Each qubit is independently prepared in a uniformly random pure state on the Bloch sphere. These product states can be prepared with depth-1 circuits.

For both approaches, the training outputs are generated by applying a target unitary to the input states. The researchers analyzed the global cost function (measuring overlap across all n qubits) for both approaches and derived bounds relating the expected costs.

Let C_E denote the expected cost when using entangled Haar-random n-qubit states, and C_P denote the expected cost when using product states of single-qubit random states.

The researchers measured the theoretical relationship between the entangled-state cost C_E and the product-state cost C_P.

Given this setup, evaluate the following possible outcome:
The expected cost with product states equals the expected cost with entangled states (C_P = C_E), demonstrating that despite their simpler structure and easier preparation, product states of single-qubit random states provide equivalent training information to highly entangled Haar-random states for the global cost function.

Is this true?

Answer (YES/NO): NO